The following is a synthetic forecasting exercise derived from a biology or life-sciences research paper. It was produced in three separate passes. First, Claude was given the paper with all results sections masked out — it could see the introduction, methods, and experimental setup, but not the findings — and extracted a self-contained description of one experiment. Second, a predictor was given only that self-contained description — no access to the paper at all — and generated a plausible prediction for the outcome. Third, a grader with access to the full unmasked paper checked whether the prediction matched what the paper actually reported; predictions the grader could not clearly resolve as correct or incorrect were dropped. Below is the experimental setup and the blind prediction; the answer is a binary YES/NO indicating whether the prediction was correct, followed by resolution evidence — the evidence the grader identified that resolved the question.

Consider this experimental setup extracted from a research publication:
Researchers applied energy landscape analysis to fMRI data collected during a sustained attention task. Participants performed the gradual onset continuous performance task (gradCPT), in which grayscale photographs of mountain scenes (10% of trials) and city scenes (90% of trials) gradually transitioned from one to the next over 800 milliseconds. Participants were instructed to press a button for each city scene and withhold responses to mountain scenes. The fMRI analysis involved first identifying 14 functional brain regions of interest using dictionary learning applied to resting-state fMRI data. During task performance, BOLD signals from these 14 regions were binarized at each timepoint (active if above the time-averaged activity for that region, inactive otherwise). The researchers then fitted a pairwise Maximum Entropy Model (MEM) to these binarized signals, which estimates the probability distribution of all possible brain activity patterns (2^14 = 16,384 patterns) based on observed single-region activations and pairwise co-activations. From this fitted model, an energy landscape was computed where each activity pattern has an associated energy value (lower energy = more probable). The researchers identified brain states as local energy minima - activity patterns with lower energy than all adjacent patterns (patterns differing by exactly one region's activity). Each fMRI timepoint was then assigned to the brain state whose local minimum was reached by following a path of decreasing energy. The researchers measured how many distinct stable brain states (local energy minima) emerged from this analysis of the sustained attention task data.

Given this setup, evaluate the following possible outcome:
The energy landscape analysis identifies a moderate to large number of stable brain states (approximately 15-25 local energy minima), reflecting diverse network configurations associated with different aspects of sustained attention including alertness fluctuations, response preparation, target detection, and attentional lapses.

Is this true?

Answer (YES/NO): NO